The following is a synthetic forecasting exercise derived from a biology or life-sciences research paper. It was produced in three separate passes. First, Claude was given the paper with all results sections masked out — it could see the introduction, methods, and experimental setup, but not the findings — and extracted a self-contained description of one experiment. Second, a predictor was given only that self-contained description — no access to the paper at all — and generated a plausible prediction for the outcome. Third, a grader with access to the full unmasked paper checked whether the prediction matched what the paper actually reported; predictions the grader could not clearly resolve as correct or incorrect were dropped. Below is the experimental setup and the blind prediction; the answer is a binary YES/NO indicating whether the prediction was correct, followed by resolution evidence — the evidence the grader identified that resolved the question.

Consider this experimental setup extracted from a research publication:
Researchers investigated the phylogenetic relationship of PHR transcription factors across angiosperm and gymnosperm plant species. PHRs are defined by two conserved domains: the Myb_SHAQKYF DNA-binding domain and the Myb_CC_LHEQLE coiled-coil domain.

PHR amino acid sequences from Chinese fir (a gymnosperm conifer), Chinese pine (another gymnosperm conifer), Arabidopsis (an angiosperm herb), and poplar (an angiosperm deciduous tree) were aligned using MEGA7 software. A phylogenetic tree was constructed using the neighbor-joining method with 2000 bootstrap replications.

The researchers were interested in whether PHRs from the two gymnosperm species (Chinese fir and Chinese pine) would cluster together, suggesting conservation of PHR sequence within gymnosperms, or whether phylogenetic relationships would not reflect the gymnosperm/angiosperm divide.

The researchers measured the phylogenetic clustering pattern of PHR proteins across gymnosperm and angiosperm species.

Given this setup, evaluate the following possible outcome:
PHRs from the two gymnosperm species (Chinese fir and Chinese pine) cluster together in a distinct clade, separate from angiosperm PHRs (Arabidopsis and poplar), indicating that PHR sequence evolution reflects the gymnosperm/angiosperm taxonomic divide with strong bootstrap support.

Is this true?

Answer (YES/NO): NO